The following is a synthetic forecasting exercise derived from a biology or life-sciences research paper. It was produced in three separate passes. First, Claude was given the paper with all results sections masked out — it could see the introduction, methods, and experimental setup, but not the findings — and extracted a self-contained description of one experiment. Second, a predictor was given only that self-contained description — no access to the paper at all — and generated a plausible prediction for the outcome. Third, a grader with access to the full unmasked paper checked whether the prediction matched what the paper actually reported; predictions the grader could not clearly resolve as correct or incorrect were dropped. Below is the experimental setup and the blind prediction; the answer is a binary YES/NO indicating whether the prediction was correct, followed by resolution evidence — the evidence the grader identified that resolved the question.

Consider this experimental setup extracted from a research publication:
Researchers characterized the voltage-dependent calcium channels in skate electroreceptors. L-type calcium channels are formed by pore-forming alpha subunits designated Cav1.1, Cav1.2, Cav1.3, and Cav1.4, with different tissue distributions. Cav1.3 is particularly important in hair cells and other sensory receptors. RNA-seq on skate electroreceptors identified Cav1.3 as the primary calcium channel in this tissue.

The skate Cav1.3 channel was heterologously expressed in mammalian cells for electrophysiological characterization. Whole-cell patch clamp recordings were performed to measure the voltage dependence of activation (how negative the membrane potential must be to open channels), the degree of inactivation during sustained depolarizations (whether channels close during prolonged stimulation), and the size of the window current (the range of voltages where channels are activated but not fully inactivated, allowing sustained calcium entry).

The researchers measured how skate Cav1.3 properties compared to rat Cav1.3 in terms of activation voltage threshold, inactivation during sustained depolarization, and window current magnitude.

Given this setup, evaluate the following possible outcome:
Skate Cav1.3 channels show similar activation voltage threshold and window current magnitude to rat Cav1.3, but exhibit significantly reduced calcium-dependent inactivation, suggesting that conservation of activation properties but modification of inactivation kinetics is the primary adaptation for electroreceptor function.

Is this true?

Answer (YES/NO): NO